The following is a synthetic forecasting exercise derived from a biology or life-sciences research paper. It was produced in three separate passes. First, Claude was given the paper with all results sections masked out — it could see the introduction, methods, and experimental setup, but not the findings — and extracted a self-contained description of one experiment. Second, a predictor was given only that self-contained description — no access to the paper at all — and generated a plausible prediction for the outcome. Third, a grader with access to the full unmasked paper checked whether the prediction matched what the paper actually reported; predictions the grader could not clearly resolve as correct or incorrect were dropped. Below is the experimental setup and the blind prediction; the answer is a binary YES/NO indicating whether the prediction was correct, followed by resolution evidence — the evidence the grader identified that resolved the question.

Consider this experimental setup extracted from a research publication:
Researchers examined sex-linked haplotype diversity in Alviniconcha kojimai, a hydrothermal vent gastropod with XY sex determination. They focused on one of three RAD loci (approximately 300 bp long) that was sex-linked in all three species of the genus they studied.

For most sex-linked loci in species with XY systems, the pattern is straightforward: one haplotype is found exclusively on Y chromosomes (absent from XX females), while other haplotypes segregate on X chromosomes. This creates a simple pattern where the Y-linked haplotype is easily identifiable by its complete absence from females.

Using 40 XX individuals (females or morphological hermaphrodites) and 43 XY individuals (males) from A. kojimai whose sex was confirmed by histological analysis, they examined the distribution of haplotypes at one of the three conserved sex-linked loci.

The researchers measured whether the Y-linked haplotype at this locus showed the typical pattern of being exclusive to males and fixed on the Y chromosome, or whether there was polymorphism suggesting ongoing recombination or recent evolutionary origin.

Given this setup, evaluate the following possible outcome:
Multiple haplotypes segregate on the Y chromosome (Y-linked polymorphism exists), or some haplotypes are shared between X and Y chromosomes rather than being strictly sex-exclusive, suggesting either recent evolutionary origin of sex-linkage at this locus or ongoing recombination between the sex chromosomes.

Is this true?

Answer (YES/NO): YES